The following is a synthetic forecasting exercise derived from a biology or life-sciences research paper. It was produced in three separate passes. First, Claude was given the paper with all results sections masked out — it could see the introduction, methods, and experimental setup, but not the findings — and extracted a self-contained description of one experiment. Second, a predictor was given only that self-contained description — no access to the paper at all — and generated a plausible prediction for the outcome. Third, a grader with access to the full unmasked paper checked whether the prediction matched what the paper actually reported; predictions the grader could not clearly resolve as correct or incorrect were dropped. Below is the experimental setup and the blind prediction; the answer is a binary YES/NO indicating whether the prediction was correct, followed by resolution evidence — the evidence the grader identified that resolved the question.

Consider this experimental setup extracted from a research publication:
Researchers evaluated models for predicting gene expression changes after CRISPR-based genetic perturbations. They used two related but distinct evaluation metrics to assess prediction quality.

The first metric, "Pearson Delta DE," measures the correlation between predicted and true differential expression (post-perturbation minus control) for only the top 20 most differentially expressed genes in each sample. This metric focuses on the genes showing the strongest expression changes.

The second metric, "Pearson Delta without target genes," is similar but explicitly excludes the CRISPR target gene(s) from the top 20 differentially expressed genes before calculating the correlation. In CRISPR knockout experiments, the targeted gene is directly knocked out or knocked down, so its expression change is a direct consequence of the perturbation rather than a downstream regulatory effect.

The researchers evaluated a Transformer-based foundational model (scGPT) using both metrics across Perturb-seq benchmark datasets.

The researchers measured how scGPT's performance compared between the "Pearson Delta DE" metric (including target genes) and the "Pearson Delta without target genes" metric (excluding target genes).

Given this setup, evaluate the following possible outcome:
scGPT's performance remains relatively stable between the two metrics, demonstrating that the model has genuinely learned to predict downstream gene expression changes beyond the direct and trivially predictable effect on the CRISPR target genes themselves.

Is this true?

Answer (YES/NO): NO